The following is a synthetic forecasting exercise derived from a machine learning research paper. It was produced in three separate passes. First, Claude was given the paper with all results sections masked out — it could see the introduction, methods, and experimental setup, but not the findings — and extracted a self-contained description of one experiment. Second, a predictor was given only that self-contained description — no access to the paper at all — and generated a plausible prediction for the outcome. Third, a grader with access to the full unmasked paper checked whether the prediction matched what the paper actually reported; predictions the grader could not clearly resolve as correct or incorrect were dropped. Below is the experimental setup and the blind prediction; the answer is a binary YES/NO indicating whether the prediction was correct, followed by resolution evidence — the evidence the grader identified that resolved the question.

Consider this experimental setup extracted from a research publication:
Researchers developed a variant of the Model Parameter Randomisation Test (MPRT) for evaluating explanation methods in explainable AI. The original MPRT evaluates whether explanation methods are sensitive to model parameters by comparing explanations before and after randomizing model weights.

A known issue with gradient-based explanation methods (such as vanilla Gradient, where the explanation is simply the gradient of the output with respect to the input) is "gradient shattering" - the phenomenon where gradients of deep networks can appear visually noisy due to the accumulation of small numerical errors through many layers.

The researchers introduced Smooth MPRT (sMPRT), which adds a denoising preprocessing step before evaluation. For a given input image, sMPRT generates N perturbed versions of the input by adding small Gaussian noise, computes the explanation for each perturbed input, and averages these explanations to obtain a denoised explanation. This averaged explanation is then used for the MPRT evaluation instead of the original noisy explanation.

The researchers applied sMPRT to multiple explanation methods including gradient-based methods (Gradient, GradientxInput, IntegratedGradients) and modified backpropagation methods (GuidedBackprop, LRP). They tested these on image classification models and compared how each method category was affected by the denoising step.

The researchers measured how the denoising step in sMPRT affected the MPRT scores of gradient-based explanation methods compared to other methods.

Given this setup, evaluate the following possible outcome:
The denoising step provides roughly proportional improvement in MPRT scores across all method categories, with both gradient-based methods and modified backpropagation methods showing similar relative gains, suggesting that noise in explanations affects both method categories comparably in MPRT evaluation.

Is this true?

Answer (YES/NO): NO